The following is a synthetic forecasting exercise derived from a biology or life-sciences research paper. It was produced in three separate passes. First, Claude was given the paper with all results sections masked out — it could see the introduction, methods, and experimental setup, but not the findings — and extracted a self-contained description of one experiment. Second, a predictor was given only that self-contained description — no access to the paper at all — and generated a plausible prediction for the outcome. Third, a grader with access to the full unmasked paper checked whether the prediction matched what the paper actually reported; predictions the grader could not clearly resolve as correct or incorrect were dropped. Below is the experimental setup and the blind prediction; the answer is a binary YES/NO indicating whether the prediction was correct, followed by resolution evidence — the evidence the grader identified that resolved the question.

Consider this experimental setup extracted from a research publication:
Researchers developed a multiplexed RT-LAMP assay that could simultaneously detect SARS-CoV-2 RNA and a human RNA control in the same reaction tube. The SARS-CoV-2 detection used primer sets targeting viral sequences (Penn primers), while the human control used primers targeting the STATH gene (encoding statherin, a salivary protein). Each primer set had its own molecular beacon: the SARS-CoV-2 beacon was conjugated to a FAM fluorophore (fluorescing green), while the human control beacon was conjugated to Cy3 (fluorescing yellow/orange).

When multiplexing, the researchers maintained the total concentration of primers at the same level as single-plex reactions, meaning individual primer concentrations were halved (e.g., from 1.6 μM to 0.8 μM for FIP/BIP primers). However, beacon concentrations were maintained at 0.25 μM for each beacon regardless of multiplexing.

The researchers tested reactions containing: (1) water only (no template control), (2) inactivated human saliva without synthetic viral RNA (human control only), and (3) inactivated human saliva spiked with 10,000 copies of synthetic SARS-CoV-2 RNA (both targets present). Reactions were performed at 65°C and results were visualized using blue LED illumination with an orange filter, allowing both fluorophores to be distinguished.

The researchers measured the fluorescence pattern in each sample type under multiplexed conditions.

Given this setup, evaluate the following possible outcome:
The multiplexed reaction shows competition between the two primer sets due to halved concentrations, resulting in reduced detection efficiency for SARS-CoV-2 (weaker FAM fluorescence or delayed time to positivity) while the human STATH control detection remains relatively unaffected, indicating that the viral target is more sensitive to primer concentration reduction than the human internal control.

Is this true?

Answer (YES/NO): NO